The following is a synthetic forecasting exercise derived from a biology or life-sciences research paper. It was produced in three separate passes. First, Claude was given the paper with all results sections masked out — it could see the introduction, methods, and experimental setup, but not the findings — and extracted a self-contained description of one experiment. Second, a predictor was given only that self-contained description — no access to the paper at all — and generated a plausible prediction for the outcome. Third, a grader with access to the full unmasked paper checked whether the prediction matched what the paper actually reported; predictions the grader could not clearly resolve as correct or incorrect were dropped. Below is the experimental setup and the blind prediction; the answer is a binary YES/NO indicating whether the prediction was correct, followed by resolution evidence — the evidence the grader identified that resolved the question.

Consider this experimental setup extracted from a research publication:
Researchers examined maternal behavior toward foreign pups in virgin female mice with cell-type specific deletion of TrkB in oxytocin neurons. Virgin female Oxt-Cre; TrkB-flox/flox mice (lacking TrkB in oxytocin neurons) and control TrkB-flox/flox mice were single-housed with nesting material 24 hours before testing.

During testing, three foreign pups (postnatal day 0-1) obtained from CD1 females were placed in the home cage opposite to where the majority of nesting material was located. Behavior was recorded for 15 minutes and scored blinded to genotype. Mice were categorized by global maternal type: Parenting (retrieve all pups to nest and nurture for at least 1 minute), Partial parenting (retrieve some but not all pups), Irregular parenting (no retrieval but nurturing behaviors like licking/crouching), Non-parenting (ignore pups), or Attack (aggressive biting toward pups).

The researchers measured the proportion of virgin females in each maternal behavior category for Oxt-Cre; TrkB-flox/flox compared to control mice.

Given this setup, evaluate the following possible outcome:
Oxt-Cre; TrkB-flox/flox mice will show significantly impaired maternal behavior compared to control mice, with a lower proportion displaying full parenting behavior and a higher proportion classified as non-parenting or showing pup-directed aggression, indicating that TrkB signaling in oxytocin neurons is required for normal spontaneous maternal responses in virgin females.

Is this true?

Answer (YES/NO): YES